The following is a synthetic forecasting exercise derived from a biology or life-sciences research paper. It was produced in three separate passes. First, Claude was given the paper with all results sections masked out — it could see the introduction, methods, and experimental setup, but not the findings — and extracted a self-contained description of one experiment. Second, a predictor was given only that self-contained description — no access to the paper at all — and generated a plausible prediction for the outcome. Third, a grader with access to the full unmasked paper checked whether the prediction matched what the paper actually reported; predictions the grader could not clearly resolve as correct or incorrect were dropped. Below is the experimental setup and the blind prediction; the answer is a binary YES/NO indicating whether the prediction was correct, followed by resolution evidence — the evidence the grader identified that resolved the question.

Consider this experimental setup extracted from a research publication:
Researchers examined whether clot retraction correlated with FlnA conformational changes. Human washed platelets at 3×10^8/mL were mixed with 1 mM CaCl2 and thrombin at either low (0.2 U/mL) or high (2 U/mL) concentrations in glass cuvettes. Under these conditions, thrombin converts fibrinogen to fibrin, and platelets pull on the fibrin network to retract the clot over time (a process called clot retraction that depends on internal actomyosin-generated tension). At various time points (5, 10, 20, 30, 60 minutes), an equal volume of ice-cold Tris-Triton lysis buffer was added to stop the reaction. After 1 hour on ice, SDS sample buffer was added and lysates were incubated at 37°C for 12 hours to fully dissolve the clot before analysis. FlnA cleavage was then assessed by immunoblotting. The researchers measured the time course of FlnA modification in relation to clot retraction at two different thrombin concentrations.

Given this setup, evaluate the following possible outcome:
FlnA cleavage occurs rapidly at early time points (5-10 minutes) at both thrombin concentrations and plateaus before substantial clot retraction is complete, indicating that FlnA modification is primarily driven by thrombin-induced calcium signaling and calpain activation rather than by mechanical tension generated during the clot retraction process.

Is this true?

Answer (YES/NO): NO